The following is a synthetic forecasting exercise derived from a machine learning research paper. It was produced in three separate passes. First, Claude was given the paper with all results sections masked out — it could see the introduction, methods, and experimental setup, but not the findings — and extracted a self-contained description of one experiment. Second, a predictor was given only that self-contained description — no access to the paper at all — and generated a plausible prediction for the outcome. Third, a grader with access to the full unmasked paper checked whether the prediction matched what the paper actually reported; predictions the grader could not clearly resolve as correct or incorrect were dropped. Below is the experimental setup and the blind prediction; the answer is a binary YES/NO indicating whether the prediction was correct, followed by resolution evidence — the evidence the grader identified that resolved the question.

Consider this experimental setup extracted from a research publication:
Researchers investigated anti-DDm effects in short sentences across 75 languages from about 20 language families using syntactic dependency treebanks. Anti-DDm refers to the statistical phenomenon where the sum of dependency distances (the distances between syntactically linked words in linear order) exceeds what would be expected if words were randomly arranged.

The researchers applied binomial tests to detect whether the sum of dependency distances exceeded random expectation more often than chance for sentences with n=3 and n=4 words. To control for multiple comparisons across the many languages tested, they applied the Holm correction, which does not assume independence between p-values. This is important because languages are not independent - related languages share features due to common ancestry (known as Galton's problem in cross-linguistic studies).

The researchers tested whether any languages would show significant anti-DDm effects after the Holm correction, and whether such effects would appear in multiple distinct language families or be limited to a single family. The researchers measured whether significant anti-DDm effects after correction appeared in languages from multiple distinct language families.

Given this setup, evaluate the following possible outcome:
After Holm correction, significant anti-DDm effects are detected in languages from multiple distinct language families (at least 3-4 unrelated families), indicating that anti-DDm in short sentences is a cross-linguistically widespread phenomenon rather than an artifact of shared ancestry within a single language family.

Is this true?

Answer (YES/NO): YES